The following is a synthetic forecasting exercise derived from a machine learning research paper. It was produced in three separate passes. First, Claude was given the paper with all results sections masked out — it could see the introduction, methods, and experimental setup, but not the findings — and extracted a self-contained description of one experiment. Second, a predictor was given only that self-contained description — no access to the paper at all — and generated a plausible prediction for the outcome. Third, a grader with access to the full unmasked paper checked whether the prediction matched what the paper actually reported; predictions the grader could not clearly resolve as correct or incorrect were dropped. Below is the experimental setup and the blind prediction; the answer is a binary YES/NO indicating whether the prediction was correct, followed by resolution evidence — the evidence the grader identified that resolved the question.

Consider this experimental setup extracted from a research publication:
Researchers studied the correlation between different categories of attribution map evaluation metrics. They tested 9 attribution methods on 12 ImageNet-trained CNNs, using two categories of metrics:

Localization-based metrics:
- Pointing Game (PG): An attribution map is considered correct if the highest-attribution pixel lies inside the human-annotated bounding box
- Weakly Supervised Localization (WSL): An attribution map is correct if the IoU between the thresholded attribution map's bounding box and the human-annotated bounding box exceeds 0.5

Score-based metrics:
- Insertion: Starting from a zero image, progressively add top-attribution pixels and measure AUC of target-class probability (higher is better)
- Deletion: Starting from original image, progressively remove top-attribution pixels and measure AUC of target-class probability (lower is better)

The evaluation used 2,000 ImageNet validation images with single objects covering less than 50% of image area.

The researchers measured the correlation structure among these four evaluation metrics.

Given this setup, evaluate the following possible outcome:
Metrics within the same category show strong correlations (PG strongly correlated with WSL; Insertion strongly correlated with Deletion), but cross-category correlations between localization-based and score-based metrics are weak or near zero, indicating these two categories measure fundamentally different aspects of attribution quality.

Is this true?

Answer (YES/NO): NO